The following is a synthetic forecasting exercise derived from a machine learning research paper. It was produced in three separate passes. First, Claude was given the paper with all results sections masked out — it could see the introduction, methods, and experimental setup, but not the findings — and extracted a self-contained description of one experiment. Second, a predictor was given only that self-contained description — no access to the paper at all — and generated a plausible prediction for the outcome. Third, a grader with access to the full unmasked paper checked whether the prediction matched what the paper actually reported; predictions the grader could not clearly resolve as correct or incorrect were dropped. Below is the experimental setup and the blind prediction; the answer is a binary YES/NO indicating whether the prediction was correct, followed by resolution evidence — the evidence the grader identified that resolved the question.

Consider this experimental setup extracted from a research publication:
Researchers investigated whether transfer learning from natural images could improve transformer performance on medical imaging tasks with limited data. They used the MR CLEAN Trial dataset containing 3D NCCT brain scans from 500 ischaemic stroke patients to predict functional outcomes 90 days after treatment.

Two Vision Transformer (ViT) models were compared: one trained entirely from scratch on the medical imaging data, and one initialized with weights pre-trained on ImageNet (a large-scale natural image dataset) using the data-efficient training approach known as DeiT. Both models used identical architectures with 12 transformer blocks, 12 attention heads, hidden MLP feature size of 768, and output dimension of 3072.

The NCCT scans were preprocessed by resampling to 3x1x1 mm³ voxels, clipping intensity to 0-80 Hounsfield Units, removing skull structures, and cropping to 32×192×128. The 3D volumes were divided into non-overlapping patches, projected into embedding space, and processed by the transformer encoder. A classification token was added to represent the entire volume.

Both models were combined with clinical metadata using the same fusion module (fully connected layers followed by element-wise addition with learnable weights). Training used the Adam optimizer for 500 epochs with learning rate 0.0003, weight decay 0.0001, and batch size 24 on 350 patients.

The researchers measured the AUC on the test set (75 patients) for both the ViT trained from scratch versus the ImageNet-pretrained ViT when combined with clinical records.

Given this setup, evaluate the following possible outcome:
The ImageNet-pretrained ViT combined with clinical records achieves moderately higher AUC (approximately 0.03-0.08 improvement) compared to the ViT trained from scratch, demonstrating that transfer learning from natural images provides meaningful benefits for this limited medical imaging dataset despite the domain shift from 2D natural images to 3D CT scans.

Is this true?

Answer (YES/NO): NO